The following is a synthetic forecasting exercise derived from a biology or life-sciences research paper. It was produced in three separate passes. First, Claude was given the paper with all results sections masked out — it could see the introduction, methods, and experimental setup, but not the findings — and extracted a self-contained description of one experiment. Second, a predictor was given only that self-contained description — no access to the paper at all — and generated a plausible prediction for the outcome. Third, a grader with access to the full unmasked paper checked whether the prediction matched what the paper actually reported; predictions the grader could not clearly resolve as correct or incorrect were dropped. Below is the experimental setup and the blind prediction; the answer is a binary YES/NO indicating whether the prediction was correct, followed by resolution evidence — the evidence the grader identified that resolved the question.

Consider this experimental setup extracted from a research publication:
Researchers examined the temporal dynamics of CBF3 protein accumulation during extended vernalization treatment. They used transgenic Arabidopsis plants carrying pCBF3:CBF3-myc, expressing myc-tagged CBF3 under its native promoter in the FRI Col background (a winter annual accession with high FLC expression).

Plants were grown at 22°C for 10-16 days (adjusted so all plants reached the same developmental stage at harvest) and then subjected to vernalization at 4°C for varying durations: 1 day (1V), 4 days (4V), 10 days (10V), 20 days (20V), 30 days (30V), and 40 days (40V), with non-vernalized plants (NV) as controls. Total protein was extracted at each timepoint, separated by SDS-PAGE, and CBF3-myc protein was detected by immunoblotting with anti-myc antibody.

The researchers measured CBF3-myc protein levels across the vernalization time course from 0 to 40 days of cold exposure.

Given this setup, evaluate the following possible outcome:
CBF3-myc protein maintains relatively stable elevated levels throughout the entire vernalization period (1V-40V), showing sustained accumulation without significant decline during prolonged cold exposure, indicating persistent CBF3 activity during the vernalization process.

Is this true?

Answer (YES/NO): NO